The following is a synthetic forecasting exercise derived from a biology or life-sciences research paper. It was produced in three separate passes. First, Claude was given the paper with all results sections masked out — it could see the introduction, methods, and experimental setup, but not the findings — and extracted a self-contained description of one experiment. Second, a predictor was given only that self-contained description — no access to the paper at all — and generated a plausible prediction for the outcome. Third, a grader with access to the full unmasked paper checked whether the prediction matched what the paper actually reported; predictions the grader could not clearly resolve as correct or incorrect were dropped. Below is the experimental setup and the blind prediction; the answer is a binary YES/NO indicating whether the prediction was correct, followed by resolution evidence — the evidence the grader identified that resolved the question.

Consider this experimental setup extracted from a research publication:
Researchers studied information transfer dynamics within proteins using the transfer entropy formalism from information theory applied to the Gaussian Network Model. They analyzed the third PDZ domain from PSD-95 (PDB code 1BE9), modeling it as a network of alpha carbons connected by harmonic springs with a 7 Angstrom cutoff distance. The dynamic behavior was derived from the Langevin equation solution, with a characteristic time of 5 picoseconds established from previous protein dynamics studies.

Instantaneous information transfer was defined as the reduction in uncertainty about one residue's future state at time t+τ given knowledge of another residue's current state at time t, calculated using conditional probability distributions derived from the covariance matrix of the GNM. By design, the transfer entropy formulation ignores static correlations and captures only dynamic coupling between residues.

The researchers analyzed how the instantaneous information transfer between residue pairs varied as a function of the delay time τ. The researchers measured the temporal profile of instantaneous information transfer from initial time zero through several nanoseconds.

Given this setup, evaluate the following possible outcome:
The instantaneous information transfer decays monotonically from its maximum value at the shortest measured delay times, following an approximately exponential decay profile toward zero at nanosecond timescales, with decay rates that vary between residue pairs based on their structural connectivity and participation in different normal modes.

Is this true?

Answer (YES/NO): NO